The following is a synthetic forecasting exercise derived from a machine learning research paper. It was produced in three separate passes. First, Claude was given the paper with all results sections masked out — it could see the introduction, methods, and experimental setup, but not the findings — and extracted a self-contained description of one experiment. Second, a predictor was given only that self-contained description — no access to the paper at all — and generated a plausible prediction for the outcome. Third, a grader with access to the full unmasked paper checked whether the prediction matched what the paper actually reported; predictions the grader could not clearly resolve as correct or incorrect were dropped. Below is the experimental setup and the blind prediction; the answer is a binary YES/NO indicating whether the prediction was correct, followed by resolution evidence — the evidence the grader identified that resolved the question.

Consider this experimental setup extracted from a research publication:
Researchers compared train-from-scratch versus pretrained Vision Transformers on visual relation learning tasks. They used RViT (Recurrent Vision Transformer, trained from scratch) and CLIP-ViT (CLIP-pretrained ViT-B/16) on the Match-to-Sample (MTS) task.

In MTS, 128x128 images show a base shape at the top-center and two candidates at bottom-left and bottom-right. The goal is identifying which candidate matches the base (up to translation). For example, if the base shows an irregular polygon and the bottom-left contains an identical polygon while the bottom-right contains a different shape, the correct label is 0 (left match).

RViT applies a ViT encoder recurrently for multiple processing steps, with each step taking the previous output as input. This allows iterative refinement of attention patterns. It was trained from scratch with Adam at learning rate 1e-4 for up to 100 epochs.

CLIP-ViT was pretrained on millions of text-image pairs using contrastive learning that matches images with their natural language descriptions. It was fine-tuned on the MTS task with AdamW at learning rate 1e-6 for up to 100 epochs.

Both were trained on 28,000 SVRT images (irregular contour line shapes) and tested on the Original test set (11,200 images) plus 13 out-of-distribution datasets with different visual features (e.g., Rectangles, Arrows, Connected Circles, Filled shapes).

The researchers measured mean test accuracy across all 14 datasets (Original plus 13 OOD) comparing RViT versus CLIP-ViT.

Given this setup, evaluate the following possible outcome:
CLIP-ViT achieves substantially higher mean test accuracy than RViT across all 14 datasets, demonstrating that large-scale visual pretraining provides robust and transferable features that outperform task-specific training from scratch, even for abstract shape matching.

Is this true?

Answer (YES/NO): NO